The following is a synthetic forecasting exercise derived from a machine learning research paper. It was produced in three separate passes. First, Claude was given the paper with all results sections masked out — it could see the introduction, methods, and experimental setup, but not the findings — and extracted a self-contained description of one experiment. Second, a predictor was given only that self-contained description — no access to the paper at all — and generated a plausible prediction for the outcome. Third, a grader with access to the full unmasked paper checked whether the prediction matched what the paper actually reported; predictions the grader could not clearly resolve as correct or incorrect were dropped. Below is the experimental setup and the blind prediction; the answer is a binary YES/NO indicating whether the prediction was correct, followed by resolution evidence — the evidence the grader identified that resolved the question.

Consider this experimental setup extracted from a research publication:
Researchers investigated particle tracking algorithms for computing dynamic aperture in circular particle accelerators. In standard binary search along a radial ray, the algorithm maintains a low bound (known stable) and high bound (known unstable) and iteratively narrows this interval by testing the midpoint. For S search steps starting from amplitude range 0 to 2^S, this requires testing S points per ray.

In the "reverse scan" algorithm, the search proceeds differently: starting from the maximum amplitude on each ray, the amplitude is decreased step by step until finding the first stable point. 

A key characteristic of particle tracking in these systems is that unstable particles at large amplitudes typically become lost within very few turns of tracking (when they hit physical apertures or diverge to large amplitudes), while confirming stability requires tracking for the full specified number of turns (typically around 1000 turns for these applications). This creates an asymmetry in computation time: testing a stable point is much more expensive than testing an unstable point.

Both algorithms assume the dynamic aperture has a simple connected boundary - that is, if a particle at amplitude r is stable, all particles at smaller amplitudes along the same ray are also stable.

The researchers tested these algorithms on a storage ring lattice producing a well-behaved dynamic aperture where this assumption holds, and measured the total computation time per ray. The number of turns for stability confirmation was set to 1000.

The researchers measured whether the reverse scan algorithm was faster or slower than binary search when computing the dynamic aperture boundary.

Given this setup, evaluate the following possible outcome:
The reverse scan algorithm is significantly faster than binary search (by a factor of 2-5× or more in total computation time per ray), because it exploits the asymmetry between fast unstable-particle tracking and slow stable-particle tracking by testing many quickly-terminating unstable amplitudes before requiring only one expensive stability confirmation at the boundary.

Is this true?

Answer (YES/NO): YES